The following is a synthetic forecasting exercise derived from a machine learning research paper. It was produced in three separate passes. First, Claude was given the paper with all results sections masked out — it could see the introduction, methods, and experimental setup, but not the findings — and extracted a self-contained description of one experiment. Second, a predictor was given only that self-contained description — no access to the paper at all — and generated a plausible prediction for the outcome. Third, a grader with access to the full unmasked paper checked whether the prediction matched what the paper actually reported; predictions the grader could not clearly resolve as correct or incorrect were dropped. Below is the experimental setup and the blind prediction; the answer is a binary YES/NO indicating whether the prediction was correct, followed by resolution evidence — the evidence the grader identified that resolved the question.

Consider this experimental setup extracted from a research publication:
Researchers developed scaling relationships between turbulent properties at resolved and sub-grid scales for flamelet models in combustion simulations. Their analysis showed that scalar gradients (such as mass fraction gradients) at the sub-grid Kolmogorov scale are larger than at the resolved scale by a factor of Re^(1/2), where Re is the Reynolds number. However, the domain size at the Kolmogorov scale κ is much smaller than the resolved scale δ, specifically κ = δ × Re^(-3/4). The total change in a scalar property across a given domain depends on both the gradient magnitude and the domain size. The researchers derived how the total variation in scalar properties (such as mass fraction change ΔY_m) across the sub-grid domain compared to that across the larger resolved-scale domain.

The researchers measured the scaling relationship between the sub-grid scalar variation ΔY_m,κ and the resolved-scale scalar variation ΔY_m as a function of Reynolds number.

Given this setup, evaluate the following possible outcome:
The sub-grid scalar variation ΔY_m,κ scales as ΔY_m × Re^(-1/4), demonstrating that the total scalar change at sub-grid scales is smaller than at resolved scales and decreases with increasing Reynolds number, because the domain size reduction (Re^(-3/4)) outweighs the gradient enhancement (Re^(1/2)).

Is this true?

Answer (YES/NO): YES